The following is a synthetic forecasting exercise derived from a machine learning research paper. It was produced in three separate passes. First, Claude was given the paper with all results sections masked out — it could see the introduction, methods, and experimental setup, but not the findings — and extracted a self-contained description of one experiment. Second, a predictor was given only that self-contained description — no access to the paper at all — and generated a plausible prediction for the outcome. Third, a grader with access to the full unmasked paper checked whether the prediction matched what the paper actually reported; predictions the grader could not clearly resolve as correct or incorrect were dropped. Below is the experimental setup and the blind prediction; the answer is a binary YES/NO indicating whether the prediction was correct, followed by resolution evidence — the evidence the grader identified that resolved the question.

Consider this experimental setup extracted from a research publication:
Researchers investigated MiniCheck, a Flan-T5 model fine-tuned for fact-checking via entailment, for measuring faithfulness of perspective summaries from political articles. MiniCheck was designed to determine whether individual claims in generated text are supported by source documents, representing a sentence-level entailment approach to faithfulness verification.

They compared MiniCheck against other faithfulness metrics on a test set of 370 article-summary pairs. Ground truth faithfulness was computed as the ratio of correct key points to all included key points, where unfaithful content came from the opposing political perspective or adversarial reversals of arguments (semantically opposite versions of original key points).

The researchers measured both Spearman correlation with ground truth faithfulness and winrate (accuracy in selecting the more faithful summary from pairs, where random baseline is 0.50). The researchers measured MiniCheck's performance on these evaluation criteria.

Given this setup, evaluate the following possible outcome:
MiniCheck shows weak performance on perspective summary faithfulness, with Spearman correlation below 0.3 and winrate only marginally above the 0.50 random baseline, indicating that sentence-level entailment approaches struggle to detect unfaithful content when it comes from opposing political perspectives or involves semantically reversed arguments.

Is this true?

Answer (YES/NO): NO